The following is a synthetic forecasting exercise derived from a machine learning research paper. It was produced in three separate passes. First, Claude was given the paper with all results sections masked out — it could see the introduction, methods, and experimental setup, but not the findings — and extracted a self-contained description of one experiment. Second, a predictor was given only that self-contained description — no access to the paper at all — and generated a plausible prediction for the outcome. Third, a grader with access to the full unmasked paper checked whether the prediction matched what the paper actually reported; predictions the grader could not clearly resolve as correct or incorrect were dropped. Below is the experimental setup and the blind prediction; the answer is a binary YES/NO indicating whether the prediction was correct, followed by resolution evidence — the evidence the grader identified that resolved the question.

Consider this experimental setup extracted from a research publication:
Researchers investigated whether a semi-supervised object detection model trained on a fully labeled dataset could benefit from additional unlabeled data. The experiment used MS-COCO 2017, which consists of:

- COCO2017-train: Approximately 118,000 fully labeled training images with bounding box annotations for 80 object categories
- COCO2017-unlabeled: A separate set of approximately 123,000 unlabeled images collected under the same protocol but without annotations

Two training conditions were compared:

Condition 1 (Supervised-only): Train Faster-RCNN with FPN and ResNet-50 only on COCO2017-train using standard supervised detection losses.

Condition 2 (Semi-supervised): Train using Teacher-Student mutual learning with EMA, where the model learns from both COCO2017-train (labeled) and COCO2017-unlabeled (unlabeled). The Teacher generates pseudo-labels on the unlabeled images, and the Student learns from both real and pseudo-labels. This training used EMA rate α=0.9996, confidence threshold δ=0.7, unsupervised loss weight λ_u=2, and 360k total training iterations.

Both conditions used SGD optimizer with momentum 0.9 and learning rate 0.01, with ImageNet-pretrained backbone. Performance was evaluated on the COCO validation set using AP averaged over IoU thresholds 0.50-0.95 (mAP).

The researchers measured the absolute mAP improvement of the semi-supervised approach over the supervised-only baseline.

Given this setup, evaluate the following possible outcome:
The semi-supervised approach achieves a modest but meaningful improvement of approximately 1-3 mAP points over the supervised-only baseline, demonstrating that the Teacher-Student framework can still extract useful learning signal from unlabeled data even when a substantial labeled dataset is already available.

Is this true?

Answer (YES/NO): YES